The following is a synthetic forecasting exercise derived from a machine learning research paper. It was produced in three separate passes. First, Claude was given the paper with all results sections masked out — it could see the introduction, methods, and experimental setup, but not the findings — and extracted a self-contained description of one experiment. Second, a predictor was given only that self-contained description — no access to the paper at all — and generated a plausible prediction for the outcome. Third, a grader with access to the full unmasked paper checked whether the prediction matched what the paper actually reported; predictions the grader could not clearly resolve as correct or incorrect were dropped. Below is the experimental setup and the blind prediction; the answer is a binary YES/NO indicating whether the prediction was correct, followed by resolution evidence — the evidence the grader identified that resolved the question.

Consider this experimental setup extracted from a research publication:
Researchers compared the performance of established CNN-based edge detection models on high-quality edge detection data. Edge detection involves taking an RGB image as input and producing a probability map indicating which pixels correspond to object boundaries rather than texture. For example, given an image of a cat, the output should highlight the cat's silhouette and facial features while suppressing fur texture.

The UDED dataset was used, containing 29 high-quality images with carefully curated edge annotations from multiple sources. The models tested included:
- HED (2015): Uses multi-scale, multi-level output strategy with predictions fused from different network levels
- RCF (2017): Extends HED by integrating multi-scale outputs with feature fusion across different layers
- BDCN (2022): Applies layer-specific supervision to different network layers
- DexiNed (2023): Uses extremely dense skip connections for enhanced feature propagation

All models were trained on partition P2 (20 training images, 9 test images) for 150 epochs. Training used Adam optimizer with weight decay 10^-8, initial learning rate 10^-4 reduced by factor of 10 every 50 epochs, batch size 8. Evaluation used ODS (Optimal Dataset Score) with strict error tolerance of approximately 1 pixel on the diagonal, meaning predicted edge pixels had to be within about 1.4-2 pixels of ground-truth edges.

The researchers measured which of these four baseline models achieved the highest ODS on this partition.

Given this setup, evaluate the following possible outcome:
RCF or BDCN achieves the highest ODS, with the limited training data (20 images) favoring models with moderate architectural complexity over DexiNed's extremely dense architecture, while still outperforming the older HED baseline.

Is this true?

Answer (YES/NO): YES